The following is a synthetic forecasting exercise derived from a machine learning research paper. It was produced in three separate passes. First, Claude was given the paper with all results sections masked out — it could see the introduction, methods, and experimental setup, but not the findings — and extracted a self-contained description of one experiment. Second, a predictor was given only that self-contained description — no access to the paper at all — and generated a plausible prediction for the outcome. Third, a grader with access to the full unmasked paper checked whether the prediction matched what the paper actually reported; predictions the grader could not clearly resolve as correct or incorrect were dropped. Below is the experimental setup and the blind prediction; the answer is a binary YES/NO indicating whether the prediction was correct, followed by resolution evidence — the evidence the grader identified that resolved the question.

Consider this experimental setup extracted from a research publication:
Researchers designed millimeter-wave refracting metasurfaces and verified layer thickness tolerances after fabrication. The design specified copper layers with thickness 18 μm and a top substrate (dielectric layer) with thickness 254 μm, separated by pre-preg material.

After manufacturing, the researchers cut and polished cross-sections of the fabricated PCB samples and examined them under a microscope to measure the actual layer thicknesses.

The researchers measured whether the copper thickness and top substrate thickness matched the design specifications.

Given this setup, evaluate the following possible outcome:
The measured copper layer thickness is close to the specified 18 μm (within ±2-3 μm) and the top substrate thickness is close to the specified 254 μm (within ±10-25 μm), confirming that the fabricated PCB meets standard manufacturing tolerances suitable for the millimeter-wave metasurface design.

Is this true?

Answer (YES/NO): YES